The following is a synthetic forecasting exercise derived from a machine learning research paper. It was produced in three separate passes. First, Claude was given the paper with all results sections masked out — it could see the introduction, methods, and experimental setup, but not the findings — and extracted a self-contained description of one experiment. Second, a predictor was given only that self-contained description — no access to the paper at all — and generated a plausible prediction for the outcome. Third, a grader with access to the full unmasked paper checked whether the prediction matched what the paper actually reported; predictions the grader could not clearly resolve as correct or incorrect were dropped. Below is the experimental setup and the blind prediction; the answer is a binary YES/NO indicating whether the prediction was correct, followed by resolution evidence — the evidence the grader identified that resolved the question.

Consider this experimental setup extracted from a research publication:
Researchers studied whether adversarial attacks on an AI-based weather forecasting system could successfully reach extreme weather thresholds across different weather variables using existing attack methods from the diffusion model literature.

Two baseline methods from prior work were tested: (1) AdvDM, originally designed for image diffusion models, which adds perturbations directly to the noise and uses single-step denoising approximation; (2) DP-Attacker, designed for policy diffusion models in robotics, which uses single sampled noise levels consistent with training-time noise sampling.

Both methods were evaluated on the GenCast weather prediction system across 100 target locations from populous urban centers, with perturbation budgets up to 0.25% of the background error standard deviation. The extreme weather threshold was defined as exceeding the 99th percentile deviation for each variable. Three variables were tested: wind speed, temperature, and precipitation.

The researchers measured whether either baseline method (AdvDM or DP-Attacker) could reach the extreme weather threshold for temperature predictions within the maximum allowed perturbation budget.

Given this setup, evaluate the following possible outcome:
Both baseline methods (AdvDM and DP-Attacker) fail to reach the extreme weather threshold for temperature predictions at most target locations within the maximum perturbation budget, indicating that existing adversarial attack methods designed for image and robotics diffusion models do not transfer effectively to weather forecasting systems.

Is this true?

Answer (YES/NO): NO